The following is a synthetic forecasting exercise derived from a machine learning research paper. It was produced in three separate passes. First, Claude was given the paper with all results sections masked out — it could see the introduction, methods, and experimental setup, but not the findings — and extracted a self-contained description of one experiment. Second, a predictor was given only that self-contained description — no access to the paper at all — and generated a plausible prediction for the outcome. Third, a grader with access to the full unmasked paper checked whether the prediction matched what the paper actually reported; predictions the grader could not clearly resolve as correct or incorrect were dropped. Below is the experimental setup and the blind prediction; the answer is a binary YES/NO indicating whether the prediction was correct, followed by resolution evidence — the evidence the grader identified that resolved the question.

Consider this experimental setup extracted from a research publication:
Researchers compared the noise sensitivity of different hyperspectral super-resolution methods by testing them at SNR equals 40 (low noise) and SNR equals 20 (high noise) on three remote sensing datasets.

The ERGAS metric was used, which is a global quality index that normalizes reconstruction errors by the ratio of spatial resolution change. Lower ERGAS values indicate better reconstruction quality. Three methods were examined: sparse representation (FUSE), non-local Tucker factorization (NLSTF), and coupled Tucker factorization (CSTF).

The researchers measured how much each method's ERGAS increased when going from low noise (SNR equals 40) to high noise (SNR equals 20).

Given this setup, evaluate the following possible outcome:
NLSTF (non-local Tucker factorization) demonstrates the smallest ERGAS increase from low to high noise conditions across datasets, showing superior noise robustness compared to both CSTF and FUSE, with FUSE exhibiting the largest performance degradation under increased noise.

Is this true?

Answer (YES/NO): NO